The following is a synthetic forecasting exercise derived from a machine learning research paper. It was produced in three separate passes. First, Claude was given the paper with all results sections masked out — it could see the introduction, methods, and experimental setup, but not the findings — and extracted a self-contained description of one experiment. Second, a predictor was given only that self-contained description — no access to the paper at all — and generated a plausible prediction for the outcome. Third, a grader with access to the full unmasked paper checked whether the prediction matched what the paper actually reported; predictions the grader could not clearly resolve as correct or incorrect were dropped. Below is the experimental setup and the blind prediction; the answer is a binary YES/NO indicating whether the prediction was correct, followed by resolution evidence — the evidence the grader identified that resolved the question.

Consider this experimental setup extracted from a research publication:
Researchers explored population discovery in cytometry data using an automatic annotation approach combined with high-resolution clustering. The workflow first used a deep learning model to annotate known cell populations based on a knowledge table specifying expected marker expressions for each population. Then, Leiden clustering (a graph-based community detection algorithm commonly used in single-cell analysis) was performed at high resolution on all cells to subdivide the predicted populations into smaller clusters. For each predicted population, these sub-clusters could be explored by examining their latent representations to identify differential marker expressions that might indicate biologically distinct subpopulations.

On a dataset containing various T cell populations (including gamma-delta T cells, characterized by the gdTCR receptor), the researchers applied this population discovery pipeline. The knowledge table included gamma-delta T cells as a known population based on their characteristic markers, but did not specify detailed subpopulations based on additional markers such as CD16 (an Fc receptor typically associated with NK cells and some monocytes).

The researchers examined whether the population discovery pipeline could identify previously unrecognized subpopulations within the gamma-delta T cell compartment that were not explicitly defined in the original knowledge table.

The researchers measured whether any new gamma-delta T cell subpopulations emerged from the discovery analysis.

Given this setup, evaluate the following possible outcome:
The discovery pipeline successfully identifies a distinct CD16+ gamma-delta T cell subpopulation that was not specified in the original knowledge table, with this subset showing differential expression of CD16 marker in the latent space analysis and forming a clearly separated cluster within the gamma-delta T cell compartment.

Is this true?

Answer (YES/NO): YES